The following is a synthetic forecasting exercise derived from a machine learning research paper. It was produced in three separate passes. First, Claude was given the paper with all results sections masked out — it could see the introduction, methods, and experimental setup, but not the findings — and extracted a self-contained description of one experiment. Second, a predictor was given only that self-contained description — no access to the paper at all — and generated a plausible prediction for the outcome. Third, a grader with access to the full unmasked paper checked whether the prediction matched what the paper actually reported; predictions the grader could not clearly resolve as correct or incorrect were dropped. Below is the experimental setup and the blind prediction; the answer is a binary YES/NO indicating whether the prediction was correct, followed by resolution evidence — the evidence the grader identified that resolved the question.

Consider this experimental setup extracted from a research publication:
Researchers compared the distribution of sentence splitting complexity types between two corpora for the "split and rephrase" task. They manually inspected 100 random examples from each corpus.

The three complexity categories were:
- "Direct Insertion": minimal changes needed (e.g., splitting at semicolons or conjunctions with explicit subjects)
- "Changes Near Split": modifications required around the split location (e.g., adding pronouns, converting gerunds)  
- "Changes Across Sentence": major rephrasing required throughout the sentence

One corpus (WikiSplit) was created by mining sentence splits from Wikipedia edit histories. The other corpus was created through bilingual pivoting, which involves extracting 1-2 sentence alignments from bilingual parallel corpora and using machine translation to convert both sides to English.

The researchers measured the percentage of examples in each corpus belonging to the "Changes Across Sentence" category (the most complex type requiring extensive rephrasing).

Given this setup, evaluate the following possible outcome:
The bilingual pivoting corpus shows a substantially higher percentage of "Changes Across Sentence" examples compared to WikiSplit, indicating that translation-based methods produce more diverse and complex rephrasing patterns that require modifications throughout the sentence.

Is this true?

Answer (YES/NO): YES